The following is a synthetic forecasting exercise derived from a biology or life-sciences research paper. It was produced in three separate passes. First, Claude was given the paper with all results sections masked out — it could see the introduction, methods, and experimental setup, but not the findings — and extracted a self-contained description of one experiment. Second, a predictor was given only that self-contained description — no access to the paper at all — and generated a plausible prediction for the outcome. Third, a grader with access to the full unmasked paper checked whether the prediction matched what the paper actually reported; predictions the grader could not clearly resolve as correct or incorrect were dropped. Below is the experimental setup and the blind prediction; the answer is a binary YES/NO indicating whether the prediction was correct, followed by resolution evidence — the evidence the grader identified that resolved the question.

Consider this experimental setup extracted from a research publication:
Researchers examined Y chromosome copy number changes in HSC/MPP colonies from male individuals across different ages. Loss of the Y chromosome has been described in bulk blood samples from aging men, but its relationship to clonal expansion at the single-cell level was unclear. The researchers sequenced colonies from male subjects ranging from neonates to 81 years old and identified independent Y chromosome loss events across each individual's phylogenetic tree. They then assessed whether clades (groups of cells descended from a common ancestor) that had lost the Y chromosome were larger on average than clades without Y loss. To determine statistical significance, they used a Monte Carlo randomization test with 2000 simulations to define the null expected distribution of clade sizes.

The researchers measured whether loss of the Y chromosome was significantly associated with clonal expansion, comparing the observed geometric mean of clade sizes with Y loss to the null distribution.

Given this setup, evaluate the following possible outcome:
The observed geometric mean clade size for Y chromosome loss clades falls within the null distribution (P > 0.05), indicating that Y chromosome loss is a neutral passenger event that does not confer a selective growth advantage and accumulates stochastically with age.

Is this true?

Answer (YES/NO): NO